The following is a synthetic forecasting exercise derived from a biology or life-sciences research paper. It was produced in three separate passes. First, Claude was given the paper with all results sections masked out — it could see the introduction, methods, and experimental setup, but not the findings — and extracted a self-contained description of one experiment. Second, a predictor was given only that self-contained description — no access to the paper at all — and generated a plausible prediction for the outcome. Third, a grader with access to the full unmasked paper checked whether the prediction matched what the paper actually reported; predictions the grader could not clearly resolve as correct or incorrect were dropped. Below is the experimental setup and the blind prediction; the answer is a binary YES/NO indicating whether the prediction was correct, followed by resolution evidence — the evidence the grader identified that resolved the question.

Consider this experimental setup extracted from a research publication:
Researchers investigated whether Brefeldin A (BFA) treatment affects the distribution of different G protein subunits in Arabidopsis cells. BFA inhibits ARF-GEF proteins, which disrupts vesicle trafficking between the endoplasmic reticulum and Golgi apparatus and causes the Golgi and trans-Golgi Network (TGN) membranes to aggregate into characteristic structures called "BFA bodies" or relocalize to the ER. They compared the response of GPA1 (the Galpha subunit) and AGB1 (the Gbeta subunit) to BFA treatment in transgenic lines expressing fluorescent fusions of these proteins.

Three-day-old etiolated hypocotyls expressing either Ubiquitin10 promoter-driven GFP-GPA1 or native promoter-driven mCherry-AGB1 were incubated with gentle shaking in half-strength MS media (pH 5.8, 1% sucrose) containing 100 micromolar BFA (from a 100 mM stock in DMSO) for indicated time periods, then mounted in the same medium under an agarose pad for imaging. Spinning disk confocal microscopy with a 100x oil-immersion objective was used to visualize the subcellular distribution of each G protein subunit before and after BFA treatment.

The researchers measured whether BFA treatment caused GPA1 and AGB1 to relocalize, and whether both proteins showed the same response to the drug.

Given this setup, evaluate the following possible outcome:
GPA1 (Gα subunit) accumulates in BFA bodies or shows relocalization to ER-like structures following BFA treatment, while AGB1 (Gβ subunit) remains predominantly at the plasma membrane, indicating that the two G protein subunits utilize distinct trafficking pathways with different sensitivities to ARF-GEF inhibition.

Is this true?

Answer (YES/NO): NO